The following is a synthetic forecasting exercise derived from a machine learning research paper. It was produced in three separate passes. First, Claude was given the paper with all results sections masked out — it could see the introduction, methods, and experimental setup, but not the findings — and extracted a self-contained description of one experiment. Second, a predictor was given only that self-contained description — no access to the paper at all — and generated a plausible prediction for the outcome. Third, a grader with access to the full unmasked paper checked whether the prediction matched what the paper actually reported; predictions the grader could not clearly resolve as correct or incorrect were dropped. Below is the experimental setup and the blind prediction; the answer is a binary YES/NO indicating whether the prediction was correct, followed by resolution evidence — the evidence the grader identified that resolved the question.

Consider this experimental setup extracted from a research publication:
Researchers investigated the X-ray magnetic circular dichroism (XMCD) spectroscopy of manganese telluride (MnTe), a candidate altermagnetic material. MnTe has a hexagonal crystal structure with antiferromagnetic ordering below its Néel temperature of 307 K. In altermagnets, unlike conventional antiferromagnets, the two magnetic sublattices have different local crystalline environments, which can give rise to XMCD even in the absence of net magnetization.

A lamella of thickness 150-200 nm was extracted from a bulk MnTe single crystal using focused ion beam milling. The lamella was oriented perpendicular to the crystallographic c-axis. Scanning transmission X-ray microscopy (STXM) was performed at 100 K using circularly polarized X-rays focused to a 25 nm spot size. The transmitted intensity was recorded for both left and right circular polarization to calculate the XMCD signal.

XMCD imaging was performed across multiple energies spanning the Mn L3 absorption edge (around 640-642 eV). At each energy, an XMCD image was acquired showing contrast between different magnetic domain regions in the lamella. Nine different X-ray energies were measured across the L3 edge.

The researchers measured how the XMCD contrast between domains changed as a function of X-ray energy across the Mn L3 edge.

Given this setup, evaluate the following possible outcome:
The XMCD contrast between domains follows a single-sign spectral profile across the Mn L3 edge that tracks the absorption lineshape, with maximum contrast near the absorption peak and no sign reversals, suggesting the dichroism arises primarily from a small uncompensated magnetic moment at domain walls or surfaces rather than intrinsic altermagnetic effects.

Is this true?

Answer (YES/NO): NO